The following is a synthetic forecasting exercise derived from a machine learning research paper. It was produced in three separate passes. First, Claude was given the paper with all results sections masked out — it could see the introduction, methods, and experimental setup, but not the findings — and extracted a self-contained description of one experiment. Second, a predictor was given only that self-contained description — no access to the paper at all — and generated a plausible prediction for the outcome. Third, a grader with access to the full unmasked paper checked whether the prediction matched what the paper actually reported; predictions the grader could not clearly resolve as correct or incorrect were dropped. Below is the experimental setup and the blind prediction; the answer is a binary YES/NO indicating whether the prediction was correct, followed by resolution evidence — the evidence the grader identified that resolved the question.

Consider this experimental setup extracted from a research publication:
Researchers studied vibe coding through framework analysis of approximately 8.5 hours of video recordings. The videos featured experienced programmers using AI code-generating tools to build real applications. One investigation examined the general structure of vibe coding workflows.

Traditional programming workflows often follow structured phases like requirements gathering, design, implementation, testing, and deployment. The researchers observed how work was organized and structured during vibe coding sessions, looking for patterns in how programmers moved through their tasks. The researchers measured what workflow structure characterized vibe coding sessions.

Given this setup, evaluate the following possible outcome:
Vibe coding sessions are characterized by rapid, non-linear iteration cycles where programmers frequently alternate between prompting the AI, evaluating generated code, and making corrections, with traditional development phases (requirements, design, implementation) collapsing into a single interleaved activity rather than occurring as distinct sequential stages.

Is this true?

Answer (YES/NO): YES